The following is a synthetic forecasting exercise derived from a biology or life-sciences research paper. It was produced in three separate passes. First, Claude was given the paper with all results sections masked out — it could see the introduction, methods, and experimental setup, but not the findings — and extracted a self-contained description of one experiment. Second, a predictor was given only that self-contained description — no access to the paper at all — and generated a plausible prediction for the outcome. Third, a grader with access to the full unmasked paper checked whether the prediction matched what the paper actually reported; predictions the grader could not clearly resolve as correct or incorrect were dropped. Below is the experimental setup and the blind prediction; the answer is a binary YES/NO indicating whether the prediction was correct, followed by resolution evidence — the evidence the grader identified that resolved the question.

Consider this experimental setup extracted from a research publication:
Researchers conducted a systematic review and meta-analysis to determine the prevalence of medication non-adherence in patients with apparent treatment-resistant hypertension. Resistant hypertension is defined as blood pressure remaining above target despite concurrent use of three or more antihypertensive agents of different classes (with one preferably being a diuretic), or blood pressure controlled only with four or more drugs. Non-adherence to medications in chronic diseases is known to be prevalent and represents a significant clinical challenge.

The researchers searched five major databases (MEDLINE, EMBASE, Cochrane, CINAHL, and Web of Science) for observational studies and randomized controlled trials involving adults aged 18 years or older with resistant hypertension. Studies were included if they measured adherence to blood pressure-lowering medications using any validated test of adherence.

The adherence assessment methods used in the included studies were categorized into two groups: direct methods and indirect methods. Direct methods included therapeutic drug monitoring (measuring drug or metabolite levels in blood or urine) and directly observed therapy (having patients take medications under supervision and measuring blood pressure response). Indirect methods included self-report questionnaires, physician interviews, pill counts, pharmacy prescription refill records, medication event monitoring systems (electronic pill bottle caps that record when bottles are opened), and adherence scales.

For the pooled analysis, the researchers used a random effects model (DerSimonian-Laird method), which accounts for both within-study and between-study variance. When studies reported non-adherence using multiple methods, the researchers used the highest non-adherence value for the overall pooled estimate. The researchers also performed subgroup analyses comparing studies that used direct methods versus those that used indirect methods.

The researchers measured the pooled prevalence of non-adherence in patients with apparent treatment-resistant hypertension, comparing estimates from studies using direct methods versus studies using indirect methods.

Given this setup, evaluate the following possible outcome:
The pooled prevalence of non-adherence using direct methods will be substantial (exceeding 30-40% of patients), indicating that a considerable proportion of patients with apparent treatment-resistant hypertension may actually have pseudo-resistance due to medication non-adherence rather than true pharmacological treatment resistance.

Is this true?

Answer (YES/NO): YES